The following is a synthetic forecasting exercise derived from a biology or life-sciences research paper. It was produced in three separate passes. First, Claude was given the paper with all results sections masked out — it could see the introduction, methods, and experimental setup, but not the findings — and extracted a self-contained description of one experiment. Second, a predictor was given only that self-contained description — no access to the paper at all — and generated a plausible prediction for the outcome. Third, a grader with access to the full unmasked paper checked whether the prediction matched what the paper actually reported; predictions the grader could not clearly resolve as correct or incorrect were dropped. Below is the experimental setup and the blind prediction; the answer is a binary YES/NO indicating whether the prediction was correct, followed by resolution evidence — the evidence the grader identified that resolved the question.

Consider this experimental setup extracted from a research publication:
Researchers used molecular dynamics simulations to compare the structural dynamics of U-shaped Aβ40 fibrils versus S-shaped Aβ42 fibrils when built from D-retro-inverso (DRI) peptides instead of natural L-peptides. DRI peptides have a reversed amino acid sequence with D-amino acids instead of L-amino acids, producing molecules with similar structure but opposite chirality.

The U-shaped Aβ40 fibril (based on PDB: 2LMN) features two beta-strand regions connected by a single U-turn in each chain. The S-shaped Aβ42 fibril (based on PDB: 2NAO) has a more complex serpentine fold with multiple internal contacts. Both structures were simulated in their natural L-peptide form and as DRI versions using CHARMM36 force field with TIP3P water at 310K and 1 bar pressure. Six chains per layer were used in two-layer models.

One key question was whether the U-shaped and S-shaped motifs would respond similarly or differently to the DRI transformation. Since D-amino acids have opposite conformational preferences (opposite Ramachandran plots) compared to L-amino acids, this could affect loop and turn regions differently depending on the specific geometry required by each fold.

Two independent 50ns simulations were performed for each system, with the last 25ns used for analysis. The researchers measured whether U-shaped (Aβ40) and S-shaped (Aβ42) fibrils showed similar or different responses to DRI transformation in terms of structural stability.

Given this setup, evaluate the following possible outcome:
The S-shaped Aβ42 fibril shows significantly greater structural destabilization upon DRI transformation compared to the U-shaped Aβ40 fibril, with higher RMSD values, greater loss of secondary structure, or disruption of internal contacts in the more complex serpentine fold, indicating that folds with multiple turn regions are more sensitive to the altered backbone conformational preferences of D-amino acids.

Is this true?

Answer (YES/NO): NO